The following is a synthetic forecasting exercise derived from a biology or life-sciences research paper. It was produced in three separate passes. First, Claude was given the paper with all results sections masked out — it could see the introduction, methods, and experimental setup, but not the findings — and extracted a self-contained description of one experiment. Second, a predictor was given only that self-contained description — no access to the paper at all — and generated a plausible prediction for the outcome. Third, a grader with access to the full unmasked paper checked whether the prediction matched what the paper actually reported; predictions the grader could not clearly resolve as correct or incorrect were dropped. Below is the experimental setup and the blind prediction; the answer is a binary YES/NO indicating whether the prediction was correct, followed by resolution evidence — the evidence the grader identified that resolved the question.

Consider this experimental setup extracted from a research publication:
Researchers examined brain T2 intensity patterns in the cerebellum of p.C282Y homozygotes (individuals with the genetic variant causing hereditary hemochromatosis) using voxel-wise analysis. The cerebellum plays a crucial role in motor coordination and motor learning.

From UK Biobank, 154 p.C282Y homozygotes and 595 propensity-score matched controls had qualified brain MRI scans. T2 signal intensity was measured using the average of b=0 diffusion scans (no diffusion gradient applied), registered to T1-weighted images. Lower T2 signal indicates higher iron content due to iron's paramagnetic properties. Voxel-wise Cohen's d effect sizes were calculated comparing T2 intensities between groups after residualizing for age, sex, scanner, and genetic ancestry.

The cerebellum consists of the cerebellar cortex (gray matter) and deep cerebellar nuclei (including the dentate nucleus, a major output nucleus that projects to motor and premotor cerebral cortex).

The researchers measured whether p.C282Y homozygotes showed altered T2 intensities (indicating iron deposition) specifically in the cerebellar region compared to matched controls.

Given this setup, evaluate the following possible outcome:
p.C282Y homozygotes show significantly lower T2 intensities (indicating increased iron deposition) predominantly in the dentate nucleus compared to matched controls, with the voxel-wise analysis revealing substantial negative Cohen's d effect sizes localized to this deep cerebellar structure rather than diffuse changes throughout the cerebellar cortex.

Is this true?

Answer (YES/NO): NO